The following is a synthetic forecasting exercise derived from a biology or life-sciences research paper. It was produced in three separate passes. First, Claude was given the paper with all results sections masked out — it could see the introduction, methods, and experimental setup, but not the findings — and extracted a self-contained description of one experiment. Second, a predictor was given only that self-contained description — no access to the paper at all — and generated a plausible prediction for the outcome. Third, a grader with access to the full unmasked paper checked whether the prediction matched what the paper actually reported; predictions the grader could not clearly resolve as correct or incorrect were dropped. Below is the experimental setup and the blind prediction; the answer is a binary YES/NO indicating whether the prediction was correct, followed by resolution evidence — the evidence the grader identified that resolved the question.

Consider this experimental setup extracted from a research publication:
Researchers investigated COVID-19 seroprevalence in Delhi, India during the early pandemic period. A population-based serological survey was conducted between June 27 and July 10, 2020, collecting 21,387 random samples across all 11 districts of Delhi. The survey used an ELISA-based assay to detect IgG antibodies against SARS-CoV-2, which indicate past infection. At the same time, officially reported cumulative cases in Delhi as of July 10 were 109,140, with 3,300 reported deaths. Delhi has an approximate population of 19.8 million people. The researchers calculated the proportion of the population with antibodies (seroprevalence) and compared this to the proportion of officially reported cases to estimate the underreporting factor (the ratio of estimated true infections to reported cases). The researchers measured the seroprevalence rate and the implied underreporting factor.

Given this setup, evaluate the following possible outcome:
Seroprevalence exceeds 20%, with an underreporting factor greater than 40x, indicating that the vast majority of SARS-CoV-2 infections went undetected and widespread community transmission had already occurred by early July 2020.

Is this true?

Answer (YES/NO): NO